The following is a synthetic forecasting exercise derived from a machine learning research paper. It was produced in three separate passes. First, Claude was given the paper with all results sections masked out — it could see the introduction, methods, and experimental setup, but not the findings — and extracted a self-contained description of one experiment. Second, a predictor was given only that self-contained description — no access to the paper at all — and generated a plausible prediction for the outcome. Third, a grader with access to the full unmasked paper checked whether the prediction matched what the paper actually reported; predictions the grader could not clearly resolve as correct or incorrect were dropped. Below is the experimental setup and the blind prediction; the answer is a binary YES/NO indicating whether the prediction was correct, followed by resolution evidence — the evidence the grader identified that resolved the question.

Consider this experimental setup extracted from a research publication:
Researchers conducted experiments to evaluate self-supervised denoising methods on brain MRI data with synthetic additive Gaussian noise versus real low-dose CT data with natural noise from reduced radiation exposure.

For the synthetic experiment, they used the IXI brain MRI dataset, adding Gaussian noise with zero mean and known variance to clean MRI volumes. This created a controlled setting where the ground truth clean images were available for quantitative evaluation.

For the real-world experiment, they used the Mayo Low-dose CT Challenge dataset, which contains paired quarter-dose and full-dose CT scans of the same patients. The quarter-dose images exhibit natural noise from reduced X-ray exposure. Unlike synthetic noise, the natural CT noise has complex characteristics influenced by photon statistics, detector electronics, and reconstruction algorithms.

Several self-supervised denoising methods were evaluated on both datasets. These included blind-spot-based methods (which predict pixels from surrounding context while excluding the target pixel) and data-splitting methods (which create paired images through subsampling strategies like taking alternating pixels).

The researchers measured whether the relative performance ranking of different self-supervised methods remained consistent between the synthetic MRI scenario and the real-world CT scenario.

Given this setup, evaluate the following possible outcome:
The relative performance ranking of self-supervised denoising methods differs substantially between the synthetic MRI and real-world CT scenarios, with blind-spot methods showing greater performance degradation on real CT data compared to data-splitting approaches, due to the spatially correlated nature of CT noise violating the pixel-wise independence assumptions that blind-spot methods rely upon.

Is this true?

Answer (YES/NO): NO